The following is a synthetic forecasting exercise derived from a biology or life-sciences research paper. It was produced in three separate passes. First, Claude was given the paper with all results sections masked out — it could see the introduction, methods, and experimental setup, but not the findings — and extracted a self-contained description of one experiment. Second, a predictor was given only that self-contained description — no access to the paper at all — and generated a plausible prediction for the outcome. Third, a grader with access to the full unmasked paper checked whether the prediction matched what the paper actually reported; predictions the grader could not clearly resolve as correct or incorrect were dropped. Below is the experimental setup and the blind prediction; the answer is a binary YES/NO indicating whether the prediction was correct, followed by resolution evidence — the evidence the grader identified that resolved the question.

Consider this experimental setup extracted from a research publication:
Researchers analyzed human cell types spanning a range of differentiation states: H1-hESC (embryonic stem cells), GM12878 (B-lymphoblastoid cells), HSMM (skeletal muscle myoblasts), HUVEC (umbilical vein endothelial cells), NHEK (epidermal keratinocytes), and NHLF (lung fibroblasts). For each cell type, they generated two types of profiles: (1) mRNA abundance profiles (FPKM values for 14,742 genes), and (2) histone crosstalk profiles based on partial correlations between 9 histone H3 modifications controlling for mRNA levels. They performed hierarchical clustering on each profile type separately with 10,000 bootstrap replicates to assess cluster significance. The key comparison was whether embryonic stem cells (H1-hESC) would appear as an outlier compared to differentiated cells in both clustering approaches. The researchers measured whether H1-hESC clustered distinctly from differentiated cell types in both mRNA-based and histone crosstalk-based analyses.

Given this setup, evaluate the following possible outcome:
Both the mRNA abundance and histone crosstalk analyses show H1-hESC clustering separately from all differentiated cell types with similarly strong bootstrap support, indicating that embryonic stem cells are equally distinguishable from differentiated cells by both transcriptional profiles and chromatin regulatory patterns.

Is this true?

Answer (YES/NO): NO